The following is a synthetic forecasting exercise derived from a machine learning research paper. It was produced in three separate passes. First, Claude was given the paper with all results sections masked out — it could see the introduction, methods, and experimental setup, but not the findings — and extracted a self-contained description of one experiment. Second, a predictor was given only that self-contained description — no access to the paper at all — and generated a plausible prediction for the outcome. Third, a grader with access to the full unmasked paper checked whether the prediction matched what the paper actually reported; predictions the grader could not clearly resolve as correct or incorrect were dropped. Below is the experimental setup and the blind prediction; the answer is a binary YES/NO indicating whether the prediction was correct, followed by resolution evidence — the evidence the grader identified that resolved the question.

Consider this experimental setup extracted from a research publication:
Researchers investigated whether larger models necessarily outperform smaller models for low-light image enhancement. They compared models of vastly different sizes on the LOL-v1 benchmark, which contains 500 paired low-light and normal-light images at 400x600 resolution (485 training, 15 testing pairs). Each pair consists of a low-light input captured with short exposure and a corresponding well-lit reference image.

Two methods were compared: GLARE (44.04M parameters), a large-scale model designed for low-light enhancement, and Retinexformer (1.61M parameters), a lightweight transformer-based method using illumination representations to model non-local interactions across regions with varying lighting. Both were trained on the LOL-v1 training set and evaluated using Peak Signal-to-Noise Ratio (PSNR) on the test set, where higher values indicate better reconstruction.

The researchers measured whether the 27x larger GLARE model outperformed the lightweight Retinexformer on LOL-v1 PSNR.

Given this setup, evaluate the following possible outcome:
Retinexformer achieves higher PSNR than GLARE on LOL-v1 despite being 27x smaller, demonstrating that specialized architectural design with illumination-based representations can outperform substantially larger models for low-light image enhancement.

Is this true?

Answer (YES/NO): NO